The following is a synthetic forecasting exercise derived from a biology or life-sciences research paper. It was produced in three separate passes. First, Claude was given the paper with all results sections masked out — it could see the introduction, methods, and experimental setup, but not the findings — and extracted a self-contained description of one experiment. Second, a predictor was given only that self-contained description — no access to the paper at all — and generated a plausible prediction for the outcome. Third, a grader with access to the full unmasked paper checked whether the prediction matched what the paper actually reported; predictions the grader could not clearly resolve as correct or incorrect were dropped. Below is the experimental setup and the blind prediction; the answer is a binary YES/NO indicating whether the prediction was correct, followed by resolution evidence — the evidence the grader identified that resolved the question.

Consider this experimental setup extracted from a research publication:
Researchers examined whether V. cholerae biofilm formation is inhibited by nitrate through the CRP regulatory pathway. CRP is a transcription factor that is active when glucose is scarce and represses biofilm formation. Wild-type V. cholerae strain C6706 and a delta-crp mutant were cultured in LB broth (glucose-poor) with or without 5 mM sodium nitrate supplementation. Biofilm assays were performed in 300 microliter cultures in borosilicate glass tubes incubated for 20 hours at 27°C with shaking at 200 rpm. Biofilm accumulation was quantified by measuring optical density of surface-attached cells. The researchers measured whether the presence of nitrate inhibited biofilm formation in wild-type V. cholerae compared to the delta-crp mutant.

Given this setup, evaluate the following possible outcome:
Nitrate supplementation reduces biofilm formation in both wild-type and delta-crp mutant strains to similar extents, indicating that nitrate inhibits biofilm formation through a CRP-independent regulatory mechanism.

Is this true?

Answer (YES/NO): NO